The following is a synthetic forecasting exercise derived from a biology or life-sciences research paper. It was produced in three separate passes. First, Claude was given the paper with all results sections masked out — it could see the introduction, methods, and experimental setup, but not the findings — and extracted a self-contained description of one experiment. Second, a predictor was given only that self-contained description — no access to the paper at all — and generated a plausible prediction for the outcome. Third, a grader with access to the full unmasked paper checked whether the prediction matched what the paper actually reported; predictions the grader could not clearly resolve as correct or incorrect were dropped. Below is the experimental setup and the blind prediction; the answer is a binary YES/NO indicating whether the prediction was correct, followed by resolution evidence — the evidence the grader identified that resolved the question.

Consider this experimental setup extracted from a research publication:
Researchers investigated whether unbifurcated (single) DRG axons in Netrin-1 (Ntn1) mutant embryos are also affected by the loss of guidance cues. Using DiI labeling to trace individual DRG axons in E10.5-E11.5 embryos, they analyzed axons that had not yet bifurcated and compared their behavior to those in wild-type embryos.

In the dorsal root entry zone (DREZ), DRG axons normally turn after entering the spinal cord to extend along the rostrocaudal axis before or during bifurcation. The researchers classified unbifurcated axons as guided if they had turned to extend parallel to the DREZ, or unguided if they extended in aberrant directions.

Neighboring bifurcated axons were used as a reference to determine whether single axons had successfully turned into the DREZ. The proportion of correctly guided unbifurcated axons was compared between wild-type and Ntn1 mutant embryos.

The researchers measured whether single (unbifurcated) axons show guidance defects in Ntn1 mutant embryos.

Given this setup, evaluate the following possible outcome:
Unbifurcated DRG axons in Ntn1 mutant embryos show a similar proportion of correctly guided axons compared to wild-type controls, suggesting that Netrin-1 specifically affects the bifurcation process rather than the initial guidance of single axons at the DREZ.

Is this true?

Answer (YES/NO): NO